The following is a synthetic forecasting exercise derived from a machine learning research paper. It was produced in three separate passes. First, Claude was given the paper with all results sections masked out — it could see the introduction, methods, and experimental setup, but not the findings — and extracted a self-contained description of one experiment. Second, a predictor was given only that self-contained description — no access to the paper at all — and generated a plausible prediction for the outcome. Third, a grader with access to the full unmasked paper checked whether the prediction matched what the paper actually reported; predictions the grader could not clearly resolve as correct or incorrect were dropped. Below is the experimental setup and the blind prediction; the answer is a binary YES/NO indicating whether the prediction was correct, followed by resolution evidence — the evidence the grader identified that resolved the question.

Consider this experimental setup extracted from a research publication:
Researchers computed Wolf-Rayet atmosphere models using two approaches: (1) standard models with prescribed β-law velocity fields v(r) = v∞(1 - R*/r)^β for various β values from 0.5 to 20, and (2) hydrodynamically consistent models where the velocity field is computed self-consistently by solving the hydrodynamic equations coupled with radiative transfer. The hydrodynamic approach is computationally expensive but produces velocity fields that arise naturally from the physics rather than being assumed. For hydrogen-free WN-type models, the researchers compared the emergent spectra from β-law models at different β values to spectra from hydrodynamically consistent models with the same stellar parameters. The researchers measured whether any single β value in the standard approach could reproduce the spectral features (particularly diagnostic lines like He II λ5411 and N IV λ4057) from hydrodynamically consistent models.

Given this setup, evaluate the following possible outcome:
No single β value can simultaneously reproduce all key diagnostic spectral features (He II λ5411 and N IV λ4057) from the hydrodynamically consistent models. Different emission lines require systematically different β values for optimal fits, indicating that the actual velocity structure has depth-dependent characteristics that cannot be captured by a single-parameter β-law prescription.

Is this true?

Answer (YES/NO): NO